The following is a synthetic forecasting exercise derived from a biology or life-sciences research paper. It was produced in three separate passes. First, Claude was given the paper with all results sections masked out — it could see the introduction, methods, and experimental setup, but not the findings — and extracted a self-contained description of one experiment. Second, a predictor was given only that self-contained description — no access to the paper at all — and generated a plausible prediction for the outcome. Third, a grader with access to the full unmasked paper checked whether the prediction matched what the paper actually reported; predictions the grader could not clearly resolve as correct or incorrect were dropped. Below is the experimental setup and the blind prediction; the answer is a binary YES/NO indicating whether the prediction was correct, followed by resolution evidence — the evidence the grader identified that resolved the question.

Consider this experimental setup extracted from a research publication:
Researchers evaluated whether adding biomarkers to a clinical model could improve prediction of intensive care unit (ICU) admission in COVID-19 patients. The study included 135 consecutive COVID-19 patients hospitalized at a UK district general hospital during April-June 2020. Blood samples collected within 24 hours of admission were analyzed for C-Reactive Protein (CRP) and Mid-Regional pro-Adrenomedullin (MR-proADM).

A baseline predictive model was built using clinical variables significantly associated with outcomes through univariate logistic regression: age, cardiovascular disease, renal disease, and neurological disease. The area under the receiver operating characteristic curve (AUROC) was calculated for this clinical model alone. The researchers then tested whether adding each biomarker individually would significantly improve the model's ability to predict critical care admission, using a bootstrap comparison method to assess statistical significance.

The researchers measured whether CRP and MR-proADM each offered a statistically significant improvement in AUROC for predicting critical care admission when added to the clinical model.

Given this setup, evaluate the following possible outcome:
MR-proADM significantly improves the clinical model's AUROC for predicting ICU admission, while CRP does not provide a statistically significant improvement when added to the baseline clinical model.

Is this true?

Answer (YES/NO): NO